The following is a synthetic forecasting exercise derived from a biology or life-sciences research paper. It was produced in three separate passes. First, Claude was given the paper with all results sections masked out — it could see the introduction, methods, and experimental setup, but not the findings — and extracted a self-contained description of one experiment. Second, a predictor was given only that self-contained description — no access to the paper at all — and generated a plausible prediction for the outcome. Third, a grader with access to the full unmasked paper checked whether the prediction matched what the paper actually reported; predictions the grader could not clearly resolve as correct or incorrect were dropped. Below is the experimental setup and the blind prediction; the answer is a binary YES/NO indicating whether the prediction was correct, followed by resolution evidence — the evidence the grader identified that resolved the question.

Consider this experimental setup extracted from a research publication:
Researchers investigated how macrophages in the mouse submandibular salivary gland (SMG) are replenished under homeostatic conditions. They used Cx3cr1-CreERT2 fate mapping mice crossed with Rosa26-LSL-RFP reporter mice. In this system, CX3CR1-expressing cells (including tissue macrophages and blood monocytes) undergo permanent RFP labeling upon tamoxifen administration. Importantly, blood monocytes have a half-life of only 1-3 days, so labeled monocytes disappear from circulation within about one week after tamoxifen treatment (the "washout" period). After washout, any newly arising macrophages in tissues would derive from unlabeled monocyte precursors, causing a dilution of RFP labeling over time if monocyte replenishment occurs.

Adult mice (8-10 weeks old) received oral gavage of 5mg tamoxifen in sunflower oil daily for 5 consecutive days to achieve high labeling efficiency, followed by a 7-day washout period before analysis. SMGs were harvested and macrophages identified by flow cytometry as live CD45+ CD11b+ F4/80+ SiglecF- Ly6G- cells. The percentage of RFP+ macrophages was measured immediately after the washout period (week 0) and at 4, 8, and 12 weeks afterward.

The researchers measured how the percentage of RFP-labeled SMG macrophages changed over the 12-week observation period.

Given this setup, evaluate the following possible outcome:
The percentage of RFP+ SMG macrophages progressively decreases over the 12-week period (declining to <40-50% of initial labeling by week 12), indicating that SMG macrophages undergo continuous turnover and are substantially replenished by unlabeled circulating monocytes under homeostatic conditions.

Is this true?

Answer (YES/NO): NO